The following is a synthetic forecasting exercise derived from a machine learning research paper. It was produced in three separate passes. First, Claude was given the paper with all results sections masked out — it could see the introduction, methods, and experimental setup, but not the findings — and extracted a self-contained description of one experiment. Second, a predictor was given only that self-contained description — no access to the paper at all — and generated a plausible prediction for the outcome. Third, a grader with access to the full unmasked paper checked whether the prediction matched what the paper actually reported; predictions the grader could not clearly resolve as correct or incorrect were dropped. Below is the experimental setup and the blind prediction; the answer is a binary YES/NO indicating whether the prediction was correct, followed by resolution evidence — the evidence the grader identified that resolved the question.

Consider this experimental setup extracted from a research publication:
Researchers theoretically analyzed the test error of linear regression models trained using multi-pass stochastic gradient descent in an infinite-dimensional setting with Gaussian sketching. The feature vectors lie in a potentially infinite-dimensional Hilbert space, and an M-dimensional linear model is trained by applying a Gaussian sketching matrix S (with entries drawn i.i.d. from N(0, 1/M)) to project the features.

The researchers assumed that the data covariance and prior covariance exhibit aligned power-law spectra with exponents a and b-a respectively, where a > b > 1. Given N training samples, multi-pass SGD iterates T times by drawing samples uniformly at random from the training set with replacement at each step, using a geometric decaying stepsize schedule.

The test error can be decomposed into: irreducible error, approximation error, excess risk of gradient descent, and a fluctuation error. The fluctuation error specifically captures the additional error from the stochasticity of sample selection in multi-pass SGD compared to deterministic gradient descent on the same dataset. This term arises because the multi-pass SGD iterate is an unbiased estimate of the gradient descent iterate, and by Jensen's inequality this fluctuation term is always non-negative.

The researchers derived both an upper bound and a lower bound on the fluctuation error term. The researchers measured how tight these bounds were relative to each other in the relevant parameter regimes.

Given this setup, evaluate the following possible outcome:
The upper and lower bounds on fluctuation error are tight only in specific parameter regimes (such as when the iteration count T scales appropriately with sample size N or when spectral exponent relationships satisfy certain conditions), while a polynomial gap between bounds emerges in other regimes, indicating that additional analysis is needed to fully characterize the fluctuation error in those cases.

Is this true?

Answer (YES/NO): NO